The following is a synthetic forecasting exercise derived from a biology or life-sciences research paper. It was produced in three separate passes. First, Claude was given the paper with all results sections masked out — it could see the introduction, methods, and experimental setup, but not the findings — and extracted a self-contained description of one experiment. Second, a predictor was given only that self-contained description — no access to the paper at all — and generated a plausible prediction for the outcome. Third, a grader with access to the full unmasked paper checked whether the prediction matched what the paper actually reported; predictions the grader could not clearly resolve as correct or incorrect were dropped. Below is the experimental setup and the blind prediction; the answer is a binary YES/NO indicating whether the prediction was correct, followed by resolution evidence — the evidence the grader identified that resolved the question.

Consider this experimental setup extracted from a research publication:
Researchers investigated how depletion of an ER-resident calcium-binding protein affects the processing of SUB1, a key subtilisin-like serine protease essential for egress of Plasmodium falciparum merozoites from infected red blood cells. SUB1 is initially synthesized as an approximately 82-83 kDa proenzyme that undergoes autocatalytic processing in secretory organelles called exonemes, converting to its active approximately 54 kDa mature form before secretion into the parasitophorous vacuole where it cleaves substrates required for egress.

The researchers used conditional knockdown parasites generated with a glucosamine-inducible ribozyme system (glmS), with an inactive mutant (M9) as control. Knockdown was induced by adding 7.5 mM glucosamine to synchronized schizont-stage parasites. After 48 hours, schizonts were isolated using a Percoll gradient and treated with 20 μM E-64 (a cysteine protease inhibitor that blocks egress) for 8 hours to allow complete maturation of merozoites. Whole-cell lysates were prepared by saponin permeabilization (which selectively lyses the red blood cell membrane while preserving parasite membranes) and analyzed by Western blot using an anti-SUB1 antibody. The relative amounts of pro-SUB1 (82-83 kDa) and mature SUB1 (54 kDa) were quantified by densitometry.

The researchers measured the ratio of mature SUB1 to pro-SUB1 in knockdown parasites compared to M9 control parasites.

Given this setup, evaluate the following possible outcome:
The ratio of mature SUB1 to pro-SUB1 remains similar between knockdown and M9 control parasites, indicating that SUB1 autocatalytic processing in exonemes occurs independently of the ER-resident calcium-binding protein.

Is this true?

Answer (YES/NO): YES